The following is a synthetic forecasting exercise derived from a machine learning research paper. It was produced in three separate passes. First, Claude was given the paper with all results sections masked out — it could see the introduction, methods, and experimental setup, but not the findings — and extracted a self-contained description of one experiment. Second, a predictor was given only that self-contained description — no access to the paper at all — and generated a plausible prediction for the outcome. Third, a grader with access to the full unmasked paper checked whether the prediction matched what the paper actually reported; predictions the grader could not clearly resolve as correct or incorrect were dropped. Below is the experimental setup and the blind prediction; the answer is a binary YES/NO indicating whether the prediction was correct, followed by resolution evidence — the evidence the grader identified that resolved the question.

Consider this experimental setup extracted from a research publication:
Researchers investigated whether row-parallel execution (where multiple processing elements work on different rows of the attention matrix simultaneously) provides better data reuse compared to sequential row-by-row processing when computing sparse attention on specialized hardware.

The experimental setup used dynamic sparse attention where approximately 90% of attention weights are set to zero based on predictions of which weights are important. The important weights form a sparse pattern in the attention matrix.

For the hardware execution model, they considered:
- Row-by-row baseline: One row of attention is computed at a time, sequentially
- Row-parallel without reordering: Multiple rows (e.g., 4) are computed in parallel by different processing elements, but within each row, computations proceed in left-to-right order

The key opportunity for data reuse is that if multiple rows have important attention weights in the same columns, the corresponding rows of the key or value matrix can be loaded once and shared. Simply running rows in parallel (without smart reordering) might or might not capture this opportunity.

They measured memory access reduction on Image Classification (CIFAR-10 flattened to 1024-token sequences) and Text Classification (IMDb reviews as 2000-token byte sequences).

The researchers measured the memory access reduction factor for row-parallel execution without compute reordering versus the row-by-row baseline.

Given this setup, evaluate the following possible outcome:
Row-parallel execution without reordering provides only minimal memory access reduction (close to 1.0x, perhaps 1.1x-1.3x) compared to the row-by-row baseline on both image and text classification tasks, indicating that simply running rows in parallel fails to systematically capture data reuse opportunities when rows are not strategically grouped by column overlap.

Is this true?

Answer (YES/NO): NO